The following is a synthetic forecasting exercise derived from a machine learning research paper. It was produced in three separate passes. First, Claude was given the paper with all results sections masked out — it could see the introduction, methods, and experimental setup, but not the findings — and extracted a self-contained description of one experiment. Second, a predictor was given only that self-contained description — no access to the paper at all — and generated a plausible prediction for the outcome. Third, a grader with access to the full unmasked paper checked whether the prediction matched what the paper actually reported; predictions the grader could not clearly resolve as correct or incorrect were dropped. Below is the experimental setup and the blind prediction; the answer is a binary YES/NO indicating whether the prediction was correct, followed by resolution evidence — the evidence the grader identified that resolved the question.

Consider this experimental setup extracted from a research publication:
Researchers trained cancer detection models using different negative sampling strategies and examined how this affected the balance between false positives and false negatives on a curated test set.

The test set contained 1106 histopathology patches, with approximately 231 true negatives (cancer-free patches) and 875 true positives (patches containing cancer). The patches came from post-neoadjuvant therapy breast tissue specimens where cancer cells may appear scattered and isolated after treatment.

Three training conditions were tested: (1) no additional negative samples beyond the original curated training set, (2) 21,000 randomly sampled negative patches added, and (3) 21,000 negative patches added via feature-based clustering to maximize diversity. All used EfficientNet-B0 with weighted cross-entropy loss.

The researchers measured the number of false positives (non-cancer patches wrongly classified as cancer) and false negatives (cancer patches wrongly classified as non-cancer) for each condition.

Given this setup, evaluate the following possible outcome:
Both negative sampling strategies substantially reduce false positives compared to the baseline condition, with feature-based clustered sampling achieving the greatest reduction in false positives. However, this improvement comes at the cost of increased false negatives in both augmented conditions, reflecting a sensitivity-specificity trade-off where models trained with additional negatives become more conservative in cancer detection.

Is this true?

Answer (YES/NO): NO